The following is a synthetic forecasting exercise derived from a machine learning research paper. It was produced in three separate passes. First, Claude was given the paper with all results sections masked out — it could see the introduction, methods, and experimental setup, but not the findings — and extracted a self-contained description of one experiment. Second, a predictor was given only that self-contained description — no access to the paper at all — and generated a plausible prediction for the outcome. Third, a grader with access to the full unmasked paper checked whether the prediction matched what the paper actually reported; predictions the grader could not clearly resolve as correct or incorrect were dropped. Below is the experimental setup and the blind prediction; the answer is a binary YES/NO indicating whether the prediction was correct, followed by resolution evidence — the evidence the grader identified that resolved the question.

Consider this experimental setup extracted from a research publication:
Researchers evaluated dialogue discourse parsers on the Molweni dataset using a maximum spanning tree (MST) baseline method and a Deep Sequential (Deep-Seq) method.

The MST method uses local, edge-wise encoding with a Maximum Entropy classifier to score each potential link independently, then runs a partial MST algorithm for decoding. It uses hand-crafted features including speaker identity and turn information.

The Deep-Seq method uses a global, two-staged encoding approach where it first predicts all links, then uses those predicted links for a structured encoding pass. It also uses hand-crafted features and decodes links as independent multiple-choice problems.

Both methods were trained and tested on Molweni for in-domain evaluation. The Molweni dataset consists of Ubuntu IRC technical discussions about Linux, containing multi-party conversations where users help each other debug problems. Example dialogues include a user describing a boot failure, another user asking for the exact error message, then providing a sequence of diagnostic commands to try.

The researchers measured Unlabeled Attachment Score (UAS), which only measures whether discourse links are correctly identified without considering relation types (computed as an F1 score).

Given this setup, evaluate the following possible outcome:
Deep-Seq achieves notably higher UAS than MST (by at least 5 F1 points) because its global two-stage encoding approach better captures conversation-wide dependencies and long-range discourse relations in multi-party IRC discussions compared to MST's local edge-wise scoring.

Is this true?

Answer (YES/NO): YES